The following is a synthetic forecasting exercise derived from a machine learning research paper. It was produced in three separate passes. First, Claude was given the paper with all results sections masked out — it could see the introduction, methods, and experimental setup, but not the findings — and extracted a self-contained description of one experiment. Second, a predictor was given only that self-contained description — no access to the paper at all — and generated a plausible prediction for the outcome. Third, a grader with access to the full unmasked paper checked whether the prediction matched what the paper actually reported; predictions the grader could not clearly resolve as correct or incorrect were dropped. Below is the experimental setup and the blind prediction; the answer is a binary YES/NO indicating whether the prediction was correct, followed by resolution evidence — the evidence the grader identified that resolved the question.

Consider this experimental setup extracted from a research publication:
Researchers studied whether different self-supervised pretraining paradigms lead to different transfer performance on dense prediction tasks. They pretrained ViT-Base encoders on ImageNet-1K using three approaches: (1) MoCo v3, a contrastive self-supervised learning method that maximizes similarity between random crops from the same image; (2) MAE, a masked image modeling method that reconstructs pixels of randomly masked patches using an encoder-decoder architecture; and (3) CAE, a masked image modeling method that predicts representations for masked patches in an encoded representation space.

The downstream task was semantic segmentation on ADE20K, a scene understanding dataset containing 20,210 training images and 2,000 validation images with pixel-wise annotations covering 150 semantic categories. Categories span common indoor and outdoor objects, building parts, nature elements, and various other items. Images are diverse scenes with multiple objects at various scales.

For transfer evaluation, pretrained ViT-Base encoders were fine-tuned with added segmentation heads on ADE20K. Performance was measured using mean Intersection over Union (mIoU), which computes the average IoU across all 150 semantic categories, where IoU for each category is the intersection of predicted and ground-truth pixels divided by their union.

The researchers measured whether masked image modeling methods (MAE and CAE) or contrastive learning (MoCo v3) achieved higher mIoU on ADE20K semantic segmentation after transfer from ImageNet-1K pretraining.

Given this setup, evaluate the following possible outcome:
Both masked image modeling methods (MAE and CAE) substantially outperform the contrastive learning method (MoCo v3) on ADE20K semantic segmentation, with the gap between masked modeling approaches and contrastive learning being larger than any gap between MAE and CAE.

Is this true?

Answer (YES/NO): NO